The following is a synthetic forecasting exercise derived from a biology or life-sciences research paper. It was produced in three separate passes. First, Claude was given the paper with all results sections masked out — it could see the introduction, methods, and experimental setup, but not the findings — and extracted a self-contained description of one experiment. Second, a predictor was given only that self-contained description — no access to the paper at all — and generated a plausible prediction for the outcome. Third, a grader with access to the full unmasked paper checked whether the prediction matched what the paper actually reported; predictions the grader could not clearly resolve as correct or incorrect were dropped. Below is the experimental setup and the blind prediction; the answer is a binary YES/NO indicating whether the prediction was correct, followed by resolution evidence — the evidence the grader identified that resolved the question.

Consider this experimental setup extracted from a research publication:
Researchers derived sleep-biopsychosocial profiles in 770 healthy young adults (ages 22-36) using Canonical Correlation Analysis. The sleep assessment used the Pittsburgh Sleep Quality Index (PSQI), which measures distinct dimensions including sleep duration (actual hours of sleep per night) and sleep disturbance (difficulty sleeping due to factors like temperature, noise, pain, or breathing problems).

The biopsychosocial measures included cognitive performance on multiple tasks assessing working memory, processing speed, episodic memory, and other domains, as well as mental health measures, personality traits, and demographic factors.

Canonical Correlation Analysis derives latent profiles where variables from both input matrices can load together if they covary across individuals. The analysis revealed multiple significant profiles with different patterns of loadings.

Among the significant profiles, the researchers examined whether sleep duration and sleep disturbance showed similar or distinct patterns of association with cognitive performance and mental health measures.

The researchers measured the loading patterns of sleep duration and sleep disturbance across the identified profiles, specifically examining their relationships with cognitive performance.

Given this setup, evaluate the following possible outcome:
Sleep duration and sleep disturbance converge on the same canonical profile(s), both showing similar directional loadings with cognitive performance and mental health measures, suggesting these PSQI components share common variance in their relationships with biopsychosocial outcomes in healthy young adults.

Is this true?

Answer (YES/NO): NO